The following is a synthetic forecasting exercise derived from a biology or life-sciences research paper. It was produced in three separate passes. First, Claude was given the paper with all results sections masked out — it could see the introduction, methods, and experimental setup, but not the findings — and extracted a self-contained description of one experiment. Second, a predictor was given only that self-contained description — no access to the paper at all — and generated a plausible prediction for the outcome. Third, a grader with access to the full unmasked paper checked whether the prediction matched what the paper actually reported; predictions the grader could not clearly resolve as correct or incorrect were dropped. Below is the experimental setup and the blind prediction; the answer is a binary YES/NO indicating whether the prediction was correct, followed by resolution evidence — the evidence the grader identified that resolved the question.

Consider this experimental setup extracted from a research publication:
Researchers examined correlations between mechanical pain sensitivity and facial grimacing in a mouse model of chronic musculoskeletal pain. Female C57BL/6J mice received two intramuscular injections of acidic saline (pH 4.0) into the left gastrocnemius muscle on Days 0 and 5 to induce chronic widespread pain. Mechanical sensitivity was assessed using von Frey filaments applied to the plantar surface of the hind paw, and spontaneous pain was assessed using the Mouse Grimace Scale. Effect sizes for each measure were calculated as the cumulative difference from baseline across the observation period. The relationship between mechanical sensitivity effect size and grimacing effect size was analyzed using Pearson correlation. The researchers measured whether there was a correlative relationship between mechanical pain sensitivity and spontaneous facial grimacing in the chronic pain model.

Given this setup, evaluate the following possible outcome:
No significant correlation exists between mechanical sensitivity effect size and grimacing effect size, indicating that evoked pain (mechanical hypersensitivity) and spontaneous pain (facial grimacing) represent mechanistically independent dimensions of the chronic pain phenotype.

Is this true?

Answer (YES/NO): NO